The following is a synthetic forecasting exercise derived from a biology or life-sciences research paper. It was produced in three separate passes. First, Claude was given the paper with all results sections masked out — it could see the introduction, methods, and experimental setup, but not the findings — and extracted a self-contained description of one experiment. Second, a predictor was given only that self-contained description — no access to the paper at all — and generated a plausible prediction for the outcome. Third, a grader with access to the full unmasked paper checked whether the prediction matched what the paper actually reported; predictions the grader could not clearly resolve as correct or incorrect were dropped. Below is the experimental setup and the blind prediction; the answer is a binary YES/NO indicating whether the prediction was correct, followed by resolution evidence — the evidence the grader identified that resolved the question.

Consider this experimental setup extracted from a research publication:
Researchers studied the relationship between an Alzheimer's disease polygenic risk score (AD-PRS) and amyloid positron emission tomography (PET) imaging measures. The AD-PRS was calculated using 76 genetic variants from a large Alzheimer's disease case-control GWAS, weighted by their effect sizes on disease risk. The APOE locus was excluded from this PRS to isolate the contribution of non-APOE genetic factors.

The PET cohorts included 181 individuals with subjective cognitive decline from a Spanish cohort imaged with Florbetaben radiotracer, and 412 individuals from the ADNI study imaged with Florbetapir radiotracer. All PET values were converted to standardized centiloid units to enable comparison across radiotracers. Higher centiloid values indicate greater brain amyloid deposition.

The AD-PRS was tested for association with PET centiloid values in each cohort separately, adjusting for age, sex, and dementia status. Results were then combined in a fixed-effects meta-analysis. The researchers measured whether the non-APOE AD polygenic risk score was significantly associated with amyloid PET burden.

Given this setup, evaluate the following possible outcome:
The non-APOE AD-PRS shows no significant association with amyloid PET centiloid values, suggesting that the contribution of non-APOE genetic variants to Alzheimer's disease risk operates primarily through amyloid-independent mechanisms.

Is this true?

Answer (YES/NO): NO